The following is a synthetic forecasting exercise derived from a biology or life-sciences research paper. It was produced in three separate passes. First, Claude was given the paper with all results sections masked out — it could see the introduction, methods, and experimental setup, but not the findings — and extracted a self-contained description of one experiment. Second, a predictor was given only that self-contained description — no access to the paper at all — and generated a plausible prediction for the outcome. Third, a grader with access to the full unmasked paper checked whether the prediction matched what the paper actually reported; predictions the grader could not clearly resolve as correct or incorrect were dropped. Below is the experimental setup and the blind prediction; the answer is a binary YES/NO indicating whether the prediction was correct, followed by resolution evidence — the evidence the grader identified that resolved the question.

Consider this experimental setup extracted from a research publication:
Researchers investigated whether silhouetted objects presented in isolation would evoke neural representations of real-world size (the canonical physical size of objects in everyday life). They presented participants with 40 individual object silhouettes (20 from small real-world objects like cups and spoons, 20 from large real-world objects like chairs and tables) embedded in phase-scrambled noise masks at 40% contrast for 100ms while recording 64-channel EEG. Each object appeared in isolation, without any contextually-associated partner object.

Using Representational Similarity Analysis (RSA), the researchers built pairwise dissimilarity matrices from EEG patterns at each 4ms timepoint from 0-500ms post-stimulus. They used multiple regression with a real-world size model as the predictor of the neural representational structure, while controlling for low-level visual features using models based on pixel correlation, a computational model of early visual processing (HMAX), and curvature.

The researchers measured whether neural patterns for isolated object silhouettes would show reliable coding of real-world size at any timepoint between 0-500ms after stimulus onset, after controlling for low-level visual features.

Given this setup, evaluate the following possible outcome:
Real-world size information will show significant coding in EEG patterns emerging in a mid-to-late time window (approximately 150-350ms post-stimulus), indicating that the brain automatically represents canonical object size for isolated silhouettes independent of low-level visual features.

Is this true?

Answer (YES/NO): NO